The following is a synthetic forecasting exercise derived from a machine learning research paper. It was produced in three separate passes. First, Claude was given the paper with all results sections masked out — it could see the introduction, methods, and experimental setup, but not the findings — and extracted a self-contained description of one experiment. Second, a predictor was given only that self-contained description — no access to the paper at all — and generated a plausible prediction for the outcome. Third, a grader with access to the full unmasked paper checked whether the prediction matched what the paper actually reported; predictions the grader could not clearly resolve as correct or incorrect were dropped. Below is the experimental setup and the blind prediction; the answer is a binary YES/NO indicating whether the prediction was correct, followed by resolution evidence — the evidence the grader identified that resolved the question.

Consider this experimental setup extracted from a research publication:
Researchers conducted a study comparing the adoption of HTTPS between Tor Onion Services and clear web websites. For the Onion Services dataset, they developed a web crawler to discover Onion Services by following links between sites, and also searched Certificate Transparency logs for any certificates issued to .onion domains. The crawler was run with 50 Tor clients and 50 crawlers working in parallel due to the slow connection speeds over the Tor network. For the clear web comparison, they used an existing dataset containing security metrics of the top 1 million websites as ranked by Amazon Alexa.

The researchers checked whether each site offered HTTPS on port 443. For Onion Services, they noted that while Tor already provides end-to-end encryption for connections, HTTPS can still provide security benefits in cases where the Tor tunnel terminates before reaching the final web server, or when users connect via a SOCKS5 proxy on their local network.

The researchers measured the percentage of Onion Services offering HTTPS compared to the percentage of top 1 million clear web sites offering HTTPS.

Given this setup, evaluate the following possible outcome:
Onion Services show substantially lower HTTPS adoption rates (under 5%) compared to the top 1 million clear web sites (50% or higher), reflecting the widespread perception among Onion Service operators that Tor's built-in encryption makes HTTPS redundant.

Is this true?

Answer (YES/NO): NO